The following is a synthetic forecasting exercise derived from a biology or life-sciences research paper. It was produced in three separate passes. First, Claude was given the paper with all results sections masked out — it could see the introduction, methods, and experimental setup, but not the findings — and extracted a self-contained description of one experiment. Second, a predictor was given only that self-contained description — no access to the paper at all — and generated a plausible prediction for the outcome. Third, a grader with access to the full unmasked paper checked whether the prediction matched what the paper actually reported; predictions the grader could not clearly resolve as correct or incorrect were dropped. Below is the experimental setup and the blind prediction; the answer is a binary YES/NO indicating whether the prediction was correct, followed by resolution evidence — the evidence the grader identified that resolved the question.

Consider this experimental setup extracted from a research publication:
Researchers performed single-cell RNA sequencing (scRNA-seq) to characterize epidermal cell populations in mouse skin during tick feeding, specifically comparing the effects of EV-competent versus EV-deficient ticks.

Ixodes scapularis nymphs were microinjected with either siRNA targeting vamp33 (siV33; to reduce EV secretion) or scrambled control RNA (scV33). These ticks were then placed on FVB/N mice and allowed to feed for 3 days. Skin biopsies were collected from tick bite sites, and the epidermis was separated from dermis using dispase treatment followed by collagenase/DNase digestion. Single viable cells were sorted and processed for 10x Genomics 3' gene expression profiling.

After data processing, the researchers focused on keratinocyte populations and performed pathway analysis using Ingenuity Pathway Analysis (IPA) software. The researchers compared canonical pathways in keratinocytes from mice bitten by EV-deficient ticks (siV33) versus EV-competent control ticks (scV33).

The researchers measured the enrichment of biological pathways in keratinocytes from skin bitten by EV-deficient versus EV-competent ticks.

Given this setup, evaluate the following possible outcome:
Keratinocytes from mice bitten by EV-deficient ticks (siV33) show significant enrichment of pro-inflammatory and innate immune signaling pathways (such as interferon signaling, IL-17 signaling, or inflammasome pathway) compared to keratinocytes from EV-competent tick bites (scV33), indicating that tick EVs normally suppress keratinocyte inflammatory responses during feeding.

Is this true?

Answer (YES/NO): NO